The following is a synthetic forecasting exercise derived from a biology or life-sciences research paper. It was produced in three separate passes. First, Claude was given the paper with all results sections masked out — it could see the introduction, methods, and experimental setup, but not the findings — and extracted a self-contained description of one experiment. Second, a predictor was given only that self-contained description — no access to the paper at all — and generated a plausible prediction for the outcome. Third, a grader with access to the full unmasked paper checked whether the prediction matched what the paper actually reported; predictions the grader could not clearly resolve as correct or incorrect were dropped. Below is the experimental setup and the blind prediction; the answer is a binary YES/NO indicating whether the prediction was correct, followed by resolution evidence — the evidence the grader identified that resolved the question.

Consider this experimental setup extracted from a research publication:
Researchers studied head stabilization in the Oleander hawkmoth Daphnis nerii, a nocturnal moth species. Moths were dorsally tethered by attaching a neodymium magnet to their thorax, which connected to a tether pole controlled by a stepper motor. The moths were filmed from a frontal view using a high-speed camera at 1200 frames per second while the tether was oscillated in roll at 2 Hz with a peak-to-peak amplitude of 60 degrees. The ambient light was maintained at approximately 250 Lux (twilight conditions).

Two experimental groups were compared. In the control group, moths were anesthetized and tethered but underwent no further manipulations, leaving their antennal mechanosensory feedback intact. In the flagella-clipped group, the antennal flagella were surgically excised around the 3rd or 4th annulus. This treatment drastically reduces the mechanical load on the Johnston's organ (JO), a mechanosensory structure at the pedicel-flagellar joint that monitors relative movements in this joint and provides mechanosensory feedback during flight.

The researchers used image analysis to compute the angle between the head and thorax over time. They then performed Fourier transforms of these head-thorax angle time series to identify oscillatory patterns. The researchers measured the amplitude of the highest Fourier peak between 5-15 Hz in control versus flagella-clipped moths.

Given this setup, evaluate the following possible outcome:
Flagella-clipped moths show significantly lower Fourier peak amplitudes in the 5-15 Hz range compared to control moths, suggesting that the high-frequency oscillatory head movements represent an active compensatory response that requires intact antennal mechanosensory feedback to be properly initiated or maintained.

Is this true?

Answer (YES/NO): NO